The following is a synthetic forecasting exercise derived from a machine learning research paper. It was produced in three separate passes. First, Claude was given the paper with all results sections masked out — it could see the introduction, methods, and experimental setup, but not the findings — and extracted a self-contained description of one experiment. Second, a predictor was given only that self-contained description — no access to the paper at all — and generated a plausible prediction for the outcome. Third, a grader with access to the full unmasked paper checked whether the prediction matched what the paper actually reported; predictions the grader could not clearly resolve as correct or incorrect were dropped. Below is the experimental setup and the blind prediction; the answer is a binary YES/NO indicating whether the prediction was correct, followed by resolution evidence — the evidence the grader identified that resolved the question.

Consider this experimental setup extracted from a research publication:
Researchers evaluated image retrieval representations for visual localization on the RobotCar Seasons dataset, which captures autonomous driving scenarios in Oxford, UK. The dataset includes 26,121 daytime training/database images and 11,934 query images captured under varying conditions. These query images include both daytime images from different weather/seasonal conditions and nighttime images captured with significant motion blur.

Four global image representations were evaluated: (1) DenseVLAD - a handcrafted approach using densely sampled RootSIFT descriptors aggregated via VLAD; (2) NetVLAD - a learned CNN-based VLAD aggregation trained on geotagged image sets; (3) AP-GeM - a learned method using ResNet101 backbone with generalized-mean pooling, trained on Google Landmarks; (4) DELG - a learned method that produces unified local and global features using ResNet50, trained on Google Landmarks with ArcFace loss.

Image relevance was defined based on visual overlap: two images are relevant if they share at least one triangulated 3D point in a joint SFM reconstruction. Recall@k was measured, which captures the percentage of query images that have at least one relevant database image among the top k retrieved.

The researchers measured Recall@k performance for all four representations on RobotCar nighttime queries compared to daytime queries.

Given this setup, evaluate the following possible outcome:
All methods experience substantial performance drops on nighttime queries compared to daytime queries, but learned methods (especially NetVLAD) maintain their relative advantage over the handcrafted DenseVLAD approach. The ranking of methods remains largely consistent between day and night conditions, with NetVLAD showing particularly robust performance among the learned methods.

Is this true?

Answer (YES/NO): NO